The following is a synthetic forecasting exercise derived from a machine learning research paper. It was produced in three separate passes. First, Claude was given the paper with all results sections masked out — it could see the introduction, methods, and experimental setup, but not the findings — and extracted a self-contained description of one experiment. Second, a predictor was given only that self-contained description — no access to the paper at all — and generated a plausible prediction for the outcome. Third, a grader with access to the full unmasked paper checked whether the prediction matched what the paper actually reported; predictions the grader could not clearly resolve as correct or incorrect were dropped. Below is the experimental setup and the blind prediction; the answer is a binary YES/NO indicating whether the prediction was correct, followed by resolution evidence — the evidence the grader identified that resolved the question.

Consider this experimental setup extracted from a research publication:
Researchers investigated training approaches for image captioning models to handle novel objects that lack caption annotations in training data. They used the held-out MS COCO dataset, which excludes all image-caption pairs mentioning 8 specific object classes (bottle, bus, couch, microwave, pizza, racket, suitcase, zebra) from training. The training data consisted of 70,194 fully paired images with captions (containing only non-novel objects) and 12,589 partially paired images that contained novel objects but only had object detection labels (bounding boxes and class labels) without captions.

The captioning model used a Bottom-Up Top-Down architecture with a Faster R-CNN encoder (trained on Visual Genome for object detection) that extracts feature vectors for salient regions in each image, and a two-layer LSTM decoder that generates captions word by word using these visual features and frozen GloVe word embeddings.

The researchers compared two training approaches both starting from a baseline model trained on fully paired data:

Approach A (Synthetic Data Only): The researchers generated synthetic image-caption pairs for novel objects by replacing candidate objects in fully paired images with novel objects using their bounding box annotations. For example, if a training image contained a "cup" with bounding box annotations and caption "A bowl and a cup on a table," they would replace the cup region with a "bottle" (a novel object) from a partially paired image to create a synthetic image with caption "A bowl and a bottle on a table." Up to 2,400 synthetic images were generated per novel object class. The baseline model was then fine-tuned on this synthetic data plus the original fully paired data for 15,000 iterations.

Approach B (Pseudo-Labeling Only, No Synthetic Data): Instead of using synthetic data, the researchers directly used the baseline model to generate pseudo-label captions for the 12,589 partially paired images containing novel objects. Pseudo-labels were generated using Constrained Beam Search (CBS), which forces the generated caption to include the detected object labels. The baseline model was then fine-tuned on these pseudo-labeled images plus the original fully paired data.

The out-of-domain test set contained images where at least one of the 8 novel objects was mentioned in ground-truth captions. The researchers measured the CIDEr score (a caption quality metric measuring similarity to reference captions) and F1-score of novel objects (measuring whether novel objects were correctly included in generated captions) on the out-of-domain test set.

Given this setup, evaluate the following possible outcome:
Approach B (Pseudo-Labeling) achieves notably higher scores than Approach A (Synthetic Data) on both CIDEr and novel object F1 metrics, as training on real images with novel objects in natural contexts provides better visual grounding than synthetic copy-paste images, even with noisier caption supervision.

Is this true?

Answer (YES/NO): NO